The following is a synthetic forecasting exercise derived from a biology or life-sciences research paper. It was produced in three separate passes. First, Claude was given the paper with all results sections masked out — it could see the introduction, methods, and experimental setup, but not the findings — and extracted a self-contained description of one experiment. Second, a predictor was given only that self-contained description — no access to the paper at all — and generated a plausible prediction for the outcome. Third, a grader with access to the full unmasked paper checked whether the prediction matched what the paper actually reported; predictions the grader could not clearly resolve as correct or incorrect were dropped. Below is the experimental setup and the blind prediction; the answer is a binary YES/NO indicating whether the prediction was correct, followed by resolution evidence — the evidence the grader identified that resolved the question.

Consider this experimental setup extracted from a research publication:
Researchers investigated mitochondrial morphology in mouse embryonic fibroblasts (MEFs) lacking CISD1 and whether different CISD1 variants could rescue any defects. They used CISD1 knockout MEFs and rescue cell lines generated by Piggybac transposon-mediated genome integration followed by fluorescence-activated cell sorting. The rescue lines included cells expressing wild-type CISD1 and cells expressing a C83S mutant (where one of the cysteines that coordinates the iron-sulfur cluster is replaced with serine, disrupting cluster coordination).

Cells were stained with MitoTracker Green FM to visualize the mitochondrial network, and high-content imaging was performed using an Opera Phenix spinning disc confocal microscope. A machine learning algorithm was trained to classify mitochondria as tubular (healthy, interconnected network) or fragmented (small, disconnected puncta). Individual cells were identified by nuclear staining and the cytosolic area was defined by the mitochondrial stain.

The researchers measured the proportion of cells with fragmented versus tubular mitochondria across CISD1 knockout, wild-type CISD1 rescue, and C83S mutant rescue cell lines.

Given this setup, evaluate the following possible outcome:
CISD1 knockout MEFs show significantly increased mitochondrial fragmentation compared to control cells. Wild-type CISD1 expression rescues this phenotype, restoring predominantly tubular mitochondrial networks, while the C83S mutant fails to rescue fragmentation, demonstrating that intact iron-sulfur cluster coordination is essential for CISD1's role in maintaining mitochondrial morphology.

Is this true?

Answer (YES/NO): NO